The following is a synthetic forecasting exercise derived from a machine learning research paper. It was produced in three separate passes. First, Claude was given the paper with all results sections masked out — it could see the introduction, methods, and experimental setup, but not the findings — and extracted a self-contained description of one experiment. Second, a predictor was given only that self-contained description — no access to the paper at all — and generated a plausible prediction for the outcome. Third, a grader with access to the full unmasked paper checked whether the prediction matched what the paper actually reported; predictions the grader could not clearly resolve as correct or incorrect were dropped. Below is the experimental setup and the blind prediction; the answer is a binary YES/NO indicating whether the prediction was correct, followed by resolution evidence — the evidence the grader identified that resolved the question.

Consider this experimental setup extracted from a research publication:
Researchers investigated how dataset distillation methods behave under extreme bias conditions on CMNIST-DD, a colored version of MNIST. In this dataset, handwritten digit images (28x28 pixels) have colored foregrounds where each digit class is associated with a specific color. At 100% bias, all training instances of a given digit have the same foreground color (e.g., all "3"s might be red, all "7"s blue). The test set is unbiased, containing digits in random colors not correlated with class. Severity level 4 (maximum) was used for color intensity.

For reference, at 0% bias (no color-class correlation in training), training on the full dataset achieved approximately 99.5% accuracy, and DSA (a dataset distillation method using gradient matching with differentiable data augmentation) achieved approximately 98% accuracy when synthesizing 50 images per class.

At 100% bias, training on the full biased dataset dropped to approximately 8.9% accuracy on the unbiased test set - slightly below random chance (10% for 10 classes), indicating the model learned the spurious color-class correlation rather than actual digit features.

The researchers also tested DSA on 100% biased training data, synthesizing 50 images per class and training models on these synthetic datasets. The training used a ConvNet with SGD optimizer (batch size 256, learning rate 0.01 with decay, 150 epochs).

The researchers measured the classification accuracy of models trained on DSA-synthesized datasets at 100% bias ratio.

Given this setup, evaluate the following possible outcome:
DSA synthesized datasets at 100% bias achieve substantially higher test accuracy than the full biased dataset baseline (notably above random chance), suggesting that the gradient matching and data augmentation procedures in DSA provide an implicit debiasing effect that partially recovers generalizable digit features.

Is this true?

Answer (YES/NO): NO